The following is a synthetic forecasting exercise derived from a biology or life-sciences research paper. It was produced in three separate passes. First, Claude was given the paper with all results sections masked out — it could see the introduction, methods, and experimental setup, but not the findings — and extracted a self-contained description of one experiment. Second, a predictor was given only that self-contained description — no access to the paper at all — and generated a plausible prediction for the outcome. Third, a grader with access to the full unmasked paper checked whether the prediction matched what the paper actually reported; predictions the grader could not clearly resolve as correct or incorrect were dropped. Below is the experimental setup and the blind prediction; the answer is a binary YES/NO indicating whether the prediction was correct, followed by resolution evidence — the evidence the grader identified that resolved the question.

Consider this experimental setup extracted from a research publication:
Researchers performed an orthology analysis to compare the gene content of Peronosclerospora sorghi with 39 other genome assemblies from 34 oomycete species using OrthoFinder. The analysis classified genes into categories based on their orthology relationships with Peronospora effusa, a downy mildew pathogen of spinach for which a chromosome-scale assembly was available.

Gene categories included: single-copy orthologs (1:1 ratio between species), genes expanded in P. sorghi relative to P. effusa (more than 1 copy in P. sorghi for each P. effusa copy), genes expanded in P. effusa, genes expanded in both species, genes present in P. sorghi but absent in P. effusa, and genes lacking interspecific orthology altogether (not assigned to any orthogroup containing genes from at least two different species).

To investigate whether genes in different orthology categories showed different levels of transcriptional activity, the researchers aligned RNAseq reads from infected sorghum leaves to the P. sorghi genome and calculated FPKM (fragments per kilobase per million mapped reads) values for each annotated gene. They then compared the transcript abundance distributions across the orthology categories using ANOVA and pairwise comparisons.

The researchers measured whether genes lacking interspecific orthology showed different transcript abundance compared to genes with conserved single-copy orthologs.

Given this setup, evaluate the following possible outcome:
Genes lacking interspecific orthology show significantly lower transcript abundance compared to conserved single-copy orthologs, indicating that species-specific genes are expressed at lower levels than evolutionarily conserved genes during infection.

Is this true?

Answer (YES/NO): YES